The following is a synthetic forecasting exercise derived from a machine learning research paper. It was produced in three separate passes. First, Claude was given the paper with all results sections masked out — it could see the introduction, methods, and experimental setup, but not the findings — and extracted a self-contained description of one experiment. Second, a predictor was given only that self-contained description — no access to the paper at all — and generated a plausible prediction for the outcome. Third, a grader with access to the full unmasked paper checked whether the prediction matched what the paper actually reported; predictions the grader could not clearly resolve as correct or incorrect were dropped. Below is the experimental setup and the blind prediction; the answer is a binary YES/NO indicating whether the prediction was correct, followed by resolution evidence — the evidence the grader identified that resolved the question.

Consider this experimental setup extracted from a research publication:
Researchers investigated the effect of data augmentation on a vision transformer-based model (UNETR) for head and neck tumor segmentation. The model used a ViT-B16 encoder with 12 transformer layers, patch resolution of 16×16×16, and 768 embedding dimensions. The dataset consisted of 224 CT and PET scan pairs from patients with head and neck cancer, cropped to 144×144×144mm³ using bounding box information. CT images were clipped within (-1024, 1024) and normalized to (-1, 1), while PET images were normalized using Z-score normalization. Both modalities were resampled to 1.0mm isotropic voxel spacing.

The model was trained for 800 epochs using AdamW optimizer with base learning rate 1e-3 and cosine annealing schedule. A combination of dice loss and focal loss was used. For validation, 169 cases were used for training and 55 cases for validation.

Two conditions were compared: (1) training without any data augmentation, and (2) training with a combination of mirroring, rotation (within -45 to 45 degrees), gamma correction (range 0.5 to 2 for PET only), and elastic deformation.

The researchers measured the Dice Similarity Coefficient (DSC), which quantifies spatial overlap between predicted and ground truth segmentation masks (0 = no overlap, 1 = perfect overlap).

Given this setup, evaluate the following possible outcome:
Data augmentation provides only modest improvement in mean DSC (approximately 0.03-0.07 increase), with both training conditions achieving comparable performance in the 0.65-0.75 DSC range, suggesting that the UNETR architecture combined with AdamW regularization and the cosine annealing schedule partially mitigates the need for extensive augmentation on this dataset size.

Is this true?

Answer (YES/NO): NO